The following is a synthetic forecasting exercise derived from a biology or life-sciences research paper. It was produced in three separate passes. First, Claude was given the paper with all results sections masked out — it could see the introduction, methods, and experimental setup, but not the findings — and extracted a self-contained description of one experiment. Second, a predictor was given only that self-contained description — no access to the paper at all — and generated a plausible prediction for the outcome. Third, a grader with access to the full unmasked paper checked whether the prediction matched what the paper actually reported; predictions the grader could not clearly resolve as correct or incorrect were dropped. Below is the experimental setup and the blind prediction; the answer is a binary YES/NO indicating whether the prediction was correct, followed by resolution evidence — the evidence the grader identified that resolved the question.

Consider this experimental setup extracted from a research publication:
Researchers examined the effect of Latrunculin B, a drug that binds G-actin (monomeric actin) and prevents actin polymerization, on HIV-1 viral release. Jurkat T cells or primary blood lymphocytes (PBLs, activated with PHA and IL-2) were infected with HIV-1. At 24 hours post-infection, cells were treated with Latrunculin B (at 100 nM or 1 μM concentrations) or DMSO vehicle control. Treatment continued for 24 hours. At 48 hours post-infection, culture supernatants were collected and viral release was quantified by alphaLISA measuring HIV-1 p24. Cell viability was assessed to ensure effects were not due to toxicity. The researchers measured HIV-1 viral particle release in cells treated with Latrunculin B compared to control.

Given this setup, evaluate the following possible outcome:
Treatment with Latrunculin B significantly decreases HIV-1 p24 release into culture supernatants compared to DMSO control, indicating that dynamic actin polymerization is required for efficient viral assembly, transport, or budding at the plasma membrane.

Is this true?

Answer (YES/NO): YES